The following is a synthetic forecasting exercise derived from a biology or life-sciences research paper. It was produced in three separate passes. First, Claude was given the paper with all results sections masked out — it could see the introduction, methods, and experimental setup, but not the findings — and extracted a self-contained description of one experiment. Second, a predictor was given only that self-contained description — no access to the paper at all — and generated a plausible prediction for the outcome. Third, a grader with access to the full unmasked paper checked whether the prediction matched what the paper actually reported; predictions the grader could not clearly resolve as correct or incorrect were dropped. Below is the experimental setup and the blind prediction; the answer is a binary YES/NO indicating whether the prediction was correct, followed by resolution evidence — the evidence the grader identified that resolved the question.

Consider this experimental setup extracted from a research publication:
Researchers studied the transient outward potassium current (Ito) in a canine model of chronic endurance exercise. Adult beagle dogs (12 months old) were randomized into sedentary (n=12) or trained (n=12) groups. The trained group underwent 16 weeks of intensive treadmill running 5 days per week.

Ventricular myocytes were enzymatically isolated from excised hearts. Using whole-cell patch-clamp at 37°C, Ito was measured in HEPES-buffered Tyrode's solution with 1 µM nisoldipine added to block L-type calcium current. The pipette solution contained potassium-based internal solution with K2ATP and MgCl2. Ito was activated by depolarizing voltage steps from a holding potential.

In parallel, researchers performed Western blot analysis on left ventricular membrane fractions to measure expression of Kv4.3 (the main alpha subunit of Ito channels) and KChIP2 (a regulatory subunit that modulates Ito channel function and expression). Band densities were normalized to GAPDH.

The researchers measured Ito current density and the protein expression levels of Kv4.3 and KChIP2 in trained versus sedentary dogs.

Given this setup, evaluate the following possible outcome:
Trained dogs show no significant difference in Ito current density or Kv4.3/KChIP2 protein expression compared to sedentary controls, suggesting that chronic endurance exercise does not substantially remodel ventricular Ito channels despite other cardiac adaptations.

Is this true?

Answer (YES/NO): NO